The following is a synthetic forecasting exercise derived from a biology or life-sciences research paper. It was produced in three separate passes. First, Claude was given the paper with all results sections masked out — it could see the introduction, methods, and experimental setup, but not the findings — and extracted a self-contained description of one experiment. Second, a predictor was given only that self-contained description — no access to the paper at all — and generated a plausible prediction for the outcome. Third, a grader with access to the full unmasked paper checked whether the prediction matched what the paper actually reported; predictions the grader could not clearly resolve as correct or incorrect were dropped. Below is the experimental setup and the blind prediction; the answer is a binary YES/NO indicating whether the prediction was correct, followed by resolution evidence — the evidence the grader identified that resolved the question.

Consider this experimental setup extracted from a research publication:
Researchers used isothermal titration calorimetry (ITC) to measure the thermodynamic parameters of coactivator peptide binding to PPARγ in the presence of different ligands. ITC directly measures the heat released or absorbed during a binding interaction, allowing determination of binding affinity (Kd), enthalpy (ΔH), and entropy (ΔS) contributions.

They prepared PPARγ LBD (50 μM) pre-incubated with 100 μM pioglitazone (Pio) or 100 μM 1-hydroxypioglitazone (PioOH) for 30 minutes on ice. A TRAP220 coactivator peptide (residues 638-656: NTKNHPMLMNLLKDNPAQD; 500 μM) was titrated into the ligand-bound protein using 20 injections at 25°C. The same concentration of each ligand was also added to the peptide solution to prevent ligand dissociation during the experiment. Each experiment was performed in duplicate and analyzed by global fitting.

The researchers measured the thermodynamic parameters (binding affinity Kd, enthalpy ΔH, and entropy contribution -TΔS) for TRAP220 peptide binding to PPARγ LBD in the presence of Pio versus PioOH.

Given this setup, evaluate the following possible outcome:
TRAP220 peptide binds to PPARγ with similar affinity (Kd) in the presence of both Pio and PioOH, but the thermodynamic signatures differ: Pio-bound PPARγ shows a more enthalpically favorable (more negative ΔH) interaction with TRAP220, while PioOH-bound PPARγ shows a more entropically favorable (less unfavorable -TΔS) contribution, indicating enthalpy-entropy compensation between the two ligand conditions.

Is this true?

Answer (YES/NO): NO